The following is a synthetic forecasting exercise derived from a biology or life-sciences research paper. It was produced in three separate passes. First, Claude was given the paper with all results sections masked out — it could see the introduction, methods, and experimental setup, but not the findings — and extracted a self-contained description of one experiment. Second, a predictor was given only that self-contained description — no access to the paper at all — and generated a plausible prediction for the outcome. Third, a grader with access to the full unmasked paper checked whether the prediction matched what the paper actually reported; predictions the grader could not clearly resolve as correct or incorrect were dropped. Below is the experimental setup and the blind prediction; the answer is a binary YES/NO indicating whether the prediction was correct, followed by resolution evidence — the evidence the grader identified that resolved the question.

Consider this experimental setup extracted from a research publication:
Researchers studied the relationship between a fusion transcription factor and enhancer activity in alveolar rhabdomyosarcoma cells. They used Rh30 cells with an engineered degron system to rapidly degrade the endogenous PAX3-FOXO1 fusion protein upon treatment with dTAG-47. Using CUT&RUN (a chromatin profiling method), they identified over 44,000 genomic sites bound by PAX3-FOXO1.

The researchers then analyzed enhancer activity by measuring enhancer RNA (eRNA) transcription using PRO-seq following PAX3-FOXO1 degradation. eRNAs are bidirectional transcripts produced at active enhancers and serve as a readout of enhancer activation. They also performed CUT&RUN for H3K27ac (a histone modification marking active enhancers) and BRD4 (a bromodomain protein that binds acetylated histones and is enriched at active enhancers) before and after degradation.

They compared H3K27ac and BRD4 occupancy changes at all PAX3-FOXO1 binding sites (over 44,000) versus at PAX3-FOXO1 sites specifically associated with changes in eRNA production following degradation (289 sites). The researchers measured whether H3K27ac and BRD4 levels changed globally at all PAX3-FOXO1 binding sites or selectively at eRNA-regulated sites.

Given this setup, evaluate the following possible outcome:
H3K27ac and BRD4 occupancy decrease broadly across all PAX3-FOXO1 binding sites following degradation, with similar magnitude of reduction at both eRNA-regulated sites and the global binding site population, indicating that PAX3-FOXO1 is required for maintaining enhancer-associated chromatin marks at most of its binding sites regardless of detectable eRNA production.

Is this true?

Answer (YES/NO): NO